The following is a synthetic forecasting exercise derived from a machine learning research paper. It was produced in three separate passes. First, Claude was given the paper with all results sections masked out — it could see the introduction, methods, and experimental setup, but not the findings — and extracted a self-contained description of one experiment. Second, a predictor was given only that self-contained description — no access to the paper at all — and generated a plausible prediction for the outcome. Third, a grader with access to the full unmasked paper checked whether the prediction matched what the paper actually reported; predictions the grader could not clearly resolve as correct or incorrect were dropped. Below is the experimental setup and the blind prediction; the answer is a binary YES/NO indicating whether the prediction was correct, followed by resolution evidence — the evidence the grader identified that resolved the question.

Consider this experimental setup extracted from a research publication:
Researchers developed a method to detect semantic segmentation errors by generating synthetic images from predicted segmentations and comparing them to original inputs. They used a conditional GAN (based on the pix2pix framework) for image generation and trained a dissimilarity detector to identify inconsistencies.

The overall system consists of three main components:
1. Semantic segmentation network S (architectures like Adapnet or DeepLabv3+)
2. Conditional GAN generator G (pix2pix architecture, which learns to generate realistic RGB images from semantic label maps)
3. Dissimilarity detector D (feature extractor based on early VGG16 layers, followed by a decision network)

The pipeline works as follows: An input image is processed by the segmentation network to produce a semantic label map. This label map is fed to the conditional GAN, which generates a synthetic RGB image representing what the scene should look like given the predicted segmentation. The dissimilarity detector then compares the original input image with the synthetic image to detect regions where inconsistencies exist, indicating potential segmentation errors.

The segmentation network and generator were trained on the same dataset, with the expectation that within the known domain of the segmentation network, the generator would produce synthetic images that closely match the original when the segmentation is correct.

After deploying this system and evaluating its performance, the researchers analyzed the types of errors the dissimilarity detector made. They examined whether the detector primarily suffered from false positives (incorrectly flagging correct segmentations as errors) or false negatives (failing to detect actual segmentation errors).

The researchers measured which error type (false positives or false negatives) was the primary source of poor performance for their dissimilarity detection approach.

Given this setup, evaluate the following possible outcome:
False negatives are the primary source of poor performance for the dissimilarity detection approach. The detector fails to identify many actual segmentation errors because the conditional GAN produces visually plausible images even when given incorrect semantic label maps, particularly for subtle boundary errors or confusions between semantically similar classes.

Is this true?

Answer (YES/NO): NO